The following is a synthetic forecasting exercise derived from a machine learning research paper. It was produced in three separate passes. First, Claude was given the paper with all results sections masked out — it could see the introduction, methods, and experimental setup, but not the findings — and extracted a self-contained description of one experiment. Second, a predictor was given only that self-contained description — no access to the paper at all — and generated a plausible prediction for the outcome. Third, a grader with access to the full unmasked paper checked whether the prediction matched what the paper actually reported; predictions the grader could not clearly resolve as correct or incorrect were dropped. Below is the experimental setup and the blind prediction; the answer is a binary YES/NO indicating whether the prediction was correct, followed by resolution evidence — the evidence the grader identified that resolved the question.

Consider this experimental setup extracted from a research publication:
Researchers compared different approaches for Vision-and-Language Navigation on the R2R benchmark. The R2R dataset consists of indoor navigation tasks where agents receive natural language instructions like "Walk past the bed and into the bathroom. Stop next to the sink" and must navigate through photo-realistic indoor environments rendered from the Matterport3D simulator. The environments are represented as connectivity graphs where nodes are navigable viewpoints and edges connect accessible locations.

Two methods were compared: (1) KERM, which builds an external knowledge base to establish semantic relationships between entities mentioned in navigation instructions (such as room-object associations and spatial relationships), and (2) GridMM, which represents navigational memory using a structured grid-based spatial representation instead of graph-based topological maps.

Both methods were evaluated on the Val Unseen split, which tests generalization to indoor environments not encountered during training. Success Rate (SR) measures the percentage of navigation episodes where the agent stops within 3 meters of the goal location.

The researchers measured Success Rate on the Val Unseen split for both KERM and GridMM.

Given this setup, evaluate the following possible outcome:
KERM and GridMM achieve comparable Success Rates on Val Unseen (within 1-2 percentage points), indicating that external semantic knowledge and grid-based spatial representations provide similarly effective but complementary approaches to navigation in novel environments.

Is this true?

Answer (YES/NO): NO